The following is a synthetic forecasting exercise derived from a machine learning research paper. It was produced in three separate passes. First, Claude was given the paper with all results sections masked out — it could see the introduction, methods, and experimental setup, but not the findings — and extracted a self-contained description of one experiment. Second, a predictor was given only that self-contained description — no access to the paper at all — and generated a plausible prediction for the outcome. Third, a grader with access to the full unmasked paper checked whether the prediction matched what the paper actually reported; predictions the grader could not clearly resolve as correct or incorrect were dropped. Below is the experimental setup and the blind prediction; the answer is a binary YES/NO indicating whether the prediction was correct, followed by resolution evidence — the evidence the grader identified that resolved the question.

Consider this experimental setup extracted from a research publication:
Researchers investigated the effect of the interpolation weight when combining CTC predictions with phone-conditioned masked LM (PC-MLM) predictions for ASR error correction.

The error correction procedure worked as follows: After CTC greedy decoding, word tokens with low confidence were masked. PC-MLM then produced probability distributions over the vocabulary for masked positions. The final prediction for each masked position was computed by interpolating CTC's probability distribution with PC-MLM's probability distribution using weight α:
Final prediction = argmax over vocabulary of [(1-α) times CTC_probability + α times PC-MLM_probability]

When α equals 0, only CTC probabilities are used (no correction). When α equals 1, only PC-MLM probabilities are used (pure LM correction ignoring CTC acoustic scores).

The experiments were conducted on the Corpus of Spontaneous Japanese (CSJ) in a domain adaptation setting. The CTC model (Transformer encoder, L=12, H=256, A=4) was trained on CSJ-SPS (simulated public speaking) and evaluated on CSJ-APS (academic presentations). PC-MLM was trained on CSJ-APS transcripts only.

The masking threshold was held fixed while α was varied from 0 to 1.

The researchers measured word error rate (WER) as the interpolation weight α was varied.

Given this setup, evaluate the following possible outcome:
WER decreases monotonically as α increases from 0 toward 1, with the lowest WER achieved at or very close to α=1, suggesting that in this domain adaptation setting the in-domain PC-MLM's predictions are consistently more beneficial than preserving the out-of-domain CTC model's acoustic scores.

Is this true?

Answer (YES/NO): NO